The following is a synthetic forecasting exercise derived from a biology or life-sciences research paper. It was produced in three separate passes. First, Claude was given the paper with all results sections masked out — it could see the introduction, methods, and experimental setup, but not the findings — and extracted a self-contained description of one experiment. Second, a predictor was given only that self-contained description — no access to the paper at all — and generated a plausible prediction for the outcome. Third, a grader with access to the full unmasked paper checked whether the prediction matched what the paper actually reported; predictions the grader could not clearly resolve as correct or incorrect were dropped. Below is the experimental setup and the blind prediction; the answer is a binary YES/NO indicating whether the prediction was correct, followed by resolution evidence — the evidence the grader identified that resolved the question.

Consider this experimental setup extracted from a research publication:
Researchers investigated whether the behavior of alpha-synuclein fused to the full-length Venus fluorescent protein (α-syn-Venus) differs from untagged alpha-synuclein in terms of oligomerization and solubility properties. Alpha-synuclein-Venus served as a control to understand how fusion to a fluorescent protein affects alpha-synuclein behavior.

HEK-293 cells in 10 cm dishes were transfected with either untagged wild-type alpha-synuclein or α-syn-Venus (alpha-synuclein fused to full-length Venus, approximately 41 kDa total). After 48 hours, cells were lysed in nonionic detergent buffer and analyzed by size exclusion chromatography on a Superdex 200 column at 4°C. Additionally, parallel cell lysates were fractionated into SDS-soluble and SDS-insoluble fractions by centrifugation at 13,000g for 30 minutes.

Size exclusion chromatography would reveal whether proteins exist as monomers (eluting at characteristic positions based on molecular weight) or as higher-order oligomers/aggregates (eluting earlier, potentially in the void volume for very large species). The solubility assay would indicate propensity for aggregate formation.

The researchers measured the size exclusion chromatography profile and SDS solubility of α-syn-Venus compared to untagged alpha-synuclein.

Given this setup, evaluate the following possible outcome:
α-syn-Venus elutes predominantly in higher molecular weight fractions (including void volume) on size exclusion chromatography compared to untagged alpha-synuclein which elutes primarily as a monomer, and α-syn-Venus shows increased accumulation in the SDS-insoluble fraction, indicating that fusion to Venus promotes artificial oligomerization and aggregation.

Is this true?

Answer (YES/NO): NO